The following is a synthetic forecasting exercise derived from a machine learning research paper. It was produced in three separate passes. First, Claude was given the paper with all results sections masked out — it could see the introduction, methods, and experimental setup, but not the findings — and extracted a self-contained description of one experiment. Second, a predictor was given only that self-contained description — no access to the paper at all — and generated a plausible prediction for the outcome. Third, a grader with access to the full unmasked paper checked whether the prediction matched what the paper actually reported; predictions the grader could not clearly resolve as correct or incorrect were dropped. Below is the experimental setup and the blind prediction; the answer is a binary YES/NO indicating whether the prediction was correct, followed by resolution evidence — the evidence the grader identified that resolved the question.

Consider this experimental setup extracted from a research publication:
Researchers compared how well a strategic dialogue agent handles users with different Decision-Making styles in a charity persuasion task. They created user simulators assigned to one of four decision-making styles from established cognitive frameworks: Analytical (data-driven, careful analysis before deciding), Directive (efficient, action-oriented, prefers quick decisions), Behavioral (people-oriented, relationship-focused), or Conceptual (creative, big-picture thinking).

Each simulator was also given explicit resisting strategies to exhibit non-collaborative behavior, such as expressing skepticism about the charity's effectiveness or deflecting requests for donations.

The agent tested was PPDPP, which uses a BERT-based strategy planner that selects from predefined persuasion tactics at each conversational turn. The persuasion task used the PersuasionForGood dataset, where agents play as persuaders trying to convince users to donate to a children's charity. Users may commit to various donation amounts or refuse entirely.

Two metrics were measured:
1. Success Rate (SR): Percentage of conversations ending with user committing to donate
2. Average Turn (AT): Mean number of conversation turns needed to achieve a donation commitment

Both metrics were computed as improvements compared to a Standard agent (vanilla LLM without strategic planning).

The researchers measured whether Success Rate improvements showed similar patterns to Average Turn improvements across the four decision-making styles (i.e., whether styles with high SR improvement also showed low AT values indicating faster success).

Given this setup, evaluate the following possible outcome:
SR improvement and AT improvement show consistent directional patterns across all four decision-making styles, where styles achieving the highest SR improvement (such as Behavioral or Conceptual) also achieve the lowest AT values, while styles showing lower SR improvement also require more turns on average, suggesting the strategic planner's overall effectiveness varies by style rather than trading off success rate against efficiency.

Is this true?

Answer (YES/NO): NO